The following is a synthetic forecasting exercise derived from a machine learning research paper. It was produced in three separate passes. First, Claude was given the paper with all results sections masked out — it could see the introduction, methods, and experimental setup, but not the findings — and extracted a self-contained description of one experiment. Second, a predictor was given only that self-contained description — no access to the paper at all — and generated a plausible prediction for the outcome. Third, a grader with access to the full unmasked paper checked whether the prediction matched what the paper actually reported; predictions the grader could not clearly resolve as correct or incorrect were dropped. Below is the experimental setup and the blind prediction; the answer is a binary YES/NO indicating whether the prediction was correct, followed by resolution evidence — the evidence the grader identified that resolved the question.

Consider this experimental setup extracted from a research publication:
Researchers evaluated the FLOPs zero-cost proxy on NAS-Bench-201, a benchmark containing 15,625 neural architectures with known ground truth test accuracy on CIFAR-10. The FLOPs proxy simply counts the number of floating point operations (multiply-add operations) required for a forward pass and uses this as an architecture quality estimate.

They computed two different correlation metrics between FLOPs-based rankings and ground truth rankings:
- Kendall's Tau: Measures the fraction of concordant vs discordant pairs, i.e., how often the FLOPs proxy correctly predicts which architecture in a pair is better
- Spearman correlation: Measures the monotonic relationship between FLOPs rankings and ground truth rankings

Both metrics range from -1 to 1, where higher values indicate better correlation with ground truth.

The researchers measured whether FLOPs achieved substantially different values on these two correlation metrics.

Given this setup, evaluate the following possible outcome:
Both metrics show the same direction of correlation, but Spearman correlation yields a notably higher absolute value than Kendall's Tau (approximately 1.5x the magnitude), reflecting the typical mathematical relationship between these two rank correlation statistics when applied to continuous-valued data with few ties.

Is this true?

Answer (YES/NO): NO